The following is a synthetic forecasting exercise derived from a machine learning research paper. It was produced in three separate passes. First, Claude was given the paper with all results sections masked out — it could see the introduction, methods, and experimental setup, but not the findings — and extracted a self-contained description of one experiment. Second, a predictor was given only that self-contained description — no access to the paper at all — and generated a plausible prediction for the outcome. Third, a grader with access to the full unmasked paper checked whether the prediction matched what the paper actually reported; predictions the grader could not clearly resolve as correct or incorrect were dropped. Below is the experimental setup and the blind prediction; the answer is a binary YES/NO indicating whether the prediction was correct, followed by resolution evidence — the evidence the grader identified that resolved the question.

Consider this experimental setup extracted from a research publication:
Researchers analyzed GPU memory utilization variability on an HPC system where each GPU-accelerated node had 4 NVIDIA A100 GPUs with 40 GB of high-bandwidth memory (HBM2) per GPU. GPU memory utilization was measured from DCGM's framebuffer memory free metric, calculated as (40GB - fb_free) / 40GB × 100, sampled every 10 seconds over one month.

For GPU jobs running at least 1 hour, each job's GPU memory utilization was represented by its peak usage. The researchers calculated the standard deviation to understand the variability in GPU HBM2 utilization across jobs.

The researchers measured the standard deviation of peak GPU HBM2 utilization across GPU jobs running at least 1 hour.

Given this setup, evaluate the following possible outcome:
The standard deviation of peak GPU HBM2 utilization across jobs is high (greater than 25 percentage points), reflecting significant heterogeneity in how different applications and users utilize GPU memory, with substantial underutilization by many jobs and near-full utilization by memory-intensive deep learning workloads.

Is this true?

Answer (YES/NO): YES